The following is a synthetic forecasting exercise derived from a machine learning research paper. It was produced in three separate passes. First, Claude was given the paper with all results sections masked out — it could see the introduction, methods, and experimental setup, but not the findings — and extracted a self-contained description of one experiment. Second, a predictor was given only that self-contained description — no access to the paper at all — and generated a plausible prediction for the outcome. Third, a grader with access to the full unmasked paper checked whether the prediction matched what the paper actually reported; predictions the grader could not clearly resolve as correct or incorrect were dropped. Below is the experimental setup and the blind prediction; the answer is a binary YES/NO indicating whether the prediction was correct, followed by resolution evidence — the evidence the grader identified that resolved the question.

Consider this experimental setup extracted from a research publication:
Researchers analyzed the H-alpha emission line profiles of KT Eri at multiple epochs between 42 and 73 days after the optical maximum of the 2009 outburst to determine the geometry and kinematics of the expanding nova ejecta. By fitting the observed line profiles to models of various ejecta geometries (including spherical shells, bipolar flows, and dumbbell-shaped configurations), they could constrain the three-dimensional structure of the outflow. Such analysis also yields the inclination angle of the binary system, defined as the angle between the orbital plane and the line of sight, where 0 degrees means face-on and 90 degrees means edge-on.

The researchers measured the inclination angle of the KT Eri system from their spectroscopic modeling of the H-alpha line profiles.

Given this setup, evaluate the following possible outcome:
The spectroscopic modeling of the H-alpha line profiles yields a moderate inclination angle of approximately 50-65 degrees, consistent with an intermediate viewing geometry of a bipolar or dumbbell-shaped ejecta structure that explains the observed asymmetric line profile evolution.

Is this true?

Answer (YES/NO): YES